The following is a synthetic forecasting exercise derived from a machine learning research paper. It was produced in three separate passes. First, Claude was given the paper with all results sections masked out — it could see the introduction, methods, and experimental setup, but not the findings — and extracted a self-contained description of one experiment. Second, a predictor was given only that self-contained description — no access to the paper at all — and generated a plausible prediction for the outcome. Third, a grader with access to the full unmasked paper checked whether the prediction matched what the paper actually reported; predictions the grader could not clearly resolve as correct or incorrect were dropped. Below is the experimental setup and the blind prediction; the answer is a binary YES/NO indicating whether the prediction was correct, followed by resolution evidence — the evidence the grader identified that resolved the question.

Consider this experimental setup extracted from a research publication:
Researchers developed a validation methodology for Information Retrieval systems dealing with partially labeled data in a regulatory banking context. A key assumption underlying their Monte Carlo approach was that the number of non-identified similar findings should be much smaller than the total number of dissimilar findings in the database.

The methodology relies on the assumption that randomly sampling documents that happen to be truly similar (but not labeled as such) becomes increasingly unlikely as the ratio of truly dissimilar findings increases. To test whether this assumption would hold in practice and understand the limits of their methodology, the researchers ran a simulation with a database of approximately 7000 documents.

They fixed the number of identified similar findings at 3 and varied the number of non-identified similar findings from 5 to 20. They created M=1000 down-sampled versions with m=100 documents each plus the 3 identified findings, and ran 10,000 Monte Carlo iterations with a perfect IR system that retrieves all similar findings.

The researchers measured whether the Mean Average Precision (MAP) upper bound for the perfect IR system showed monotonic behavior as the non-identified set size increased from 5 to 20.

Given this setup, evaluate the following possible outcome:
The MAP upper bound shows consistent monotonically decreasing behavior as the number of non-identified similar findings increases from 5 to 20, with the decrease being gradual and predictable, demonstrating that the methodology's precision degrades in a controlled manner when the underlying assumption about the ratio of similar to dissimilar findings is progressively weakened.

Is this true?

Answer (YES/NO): YES